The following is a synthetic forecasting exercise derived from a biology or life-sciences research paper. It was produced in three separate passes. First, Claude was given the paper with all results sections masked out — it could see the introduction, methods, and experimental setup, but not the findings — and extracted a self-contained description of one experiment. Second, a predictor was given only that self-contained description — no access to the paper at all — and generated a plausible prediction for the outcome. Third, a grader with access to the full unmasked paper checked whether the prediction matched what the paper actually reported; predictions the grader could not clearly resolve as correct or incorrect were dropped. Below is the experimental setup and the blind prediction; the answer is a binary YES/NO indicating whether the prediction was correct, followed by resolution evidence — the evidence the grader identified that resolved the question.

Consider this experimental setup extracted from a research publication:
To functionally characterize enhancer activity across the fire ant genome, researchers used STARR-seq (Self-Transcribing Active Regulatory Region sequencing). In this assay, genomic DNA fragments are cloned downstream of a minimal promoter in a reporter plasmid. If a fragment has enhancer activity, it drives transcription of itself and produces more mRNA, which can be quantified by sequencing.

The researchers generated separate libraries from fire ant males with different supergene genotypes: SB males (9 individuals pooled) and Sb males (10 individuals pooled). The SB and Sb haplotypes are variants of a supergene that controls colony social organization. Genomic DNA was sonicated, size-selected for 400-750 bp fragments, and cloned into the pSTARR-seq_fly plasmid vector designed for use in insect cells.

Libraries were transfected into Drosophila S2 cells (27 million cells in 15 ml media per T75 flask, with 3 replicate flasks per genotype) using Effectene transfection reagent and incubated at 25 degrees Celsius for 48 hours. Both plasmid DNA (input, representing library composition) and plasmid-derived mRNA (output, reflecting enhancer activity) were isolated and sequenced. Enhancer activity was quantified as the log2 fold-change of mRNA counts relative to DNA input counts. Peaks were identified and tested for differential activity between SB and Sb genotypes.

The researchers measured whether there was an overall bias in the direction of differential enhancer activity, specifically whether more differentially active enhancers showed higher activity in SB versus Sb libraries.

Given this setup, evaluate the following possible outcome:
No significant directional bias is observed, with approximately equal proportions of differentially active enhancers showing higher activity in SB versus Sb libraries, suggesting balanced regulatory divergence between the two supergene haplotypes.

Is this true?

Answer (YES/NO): YES